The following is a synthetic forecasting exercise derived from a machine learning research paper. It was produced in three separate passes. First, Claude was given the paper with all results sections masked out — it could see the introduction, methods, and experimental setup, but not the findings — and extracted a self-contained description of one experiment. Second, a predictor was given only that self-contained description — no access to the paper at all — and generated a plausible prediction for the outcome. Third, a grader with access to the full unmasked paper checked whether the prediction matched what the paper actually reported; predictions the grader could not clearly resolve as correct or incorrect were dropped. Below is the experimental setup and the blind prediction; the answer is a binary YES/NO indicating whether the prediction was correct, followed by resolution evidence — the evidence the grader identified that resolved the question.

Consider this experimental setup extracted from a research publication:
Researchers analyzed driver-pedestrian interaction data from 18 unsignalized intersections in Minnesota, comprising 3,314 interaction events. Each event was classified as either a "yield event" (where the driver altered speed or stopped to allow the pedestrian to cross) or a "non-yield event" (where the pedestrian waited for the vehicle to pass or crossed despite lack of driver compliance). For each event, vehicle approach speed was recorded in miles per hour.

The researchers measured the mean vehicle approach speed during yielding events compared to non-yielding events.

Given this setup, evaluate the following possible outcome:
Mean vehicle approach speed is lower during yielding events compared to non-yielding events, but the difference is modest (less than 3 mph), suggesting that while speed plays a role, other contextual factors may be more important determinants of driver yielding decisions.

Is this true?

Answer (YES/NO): NO